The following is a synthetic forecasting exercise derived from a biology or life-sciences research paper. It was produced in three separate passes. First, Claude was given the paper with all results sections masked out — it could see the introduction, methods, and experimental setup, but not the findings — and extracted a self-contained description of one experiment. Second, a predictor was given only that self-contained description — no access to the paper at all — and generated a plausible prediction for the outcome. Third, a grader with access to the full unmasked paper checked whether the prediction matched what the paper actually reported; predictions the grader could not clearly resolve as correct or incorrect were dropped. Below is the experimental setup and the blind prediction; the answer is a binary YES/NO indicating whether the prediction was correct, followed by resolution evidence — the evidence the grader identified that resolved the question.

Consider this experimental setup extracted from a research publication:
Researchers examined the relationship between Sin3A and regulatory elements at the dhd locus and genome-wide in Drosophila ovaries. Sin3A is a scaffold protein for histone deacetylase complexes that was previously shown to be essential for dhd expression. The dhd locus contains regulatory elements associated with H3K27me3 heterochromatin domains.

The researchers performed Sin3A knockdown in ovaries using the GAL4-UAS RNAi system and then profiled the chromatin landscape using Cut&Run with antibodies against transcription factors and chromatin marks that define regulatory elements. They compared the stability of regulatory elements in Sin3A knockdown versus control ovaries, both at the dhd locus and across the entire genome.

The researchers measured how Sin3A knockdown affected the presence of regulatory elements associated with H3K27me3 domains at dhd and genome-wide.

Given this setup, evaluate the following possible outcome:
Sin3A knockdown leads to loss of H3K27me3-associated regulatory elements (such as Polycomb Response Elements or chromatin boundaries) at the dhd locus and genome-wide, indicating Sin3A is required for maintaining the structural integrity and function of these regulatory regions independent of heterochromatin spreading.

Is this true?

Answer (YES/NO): YES